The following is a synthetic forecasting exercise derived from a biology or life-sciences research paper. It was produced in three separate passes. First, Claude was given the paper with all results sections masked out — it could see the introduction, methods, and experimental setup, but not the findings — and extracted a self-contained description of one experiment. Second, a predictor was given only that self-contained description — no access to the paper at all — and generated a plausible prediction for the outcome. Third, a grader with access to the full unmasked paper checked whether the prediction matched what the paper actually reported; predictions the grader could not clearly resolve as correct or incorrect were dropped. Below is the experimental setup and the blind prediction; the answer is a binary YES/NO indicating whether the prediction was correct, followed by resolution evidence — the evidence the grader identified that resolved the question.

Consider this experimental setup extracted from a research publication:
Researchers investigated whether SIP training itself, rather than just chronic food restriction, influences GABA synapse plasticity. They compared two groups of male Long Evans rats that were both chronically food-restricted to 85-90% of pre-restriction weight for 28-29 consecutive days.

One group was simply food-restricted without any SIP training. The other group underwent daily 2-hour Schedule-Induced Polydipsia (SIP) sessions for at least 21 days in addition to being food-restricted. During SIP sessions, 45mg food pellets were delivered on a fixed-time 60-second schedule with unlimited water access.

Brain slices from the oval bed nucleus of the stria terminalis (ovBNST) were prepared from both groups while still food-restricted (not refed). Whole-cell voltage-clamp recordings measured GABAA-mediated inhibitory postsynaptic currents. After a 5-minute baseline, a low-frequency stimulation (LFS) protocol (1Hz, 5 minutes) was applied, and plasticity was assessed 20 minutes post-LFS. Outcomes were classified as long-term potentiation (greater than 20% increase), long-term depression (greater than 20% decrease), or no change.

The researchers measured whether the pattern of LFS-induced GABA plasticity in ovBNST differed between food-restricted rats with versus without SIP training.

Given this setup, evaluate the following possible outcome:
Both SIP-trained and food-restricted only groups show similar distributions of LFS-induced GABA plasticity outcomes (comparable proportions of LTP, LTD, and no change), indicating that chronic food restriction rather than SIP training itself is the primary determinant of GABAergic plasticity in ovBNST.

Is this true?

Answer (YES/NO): YES